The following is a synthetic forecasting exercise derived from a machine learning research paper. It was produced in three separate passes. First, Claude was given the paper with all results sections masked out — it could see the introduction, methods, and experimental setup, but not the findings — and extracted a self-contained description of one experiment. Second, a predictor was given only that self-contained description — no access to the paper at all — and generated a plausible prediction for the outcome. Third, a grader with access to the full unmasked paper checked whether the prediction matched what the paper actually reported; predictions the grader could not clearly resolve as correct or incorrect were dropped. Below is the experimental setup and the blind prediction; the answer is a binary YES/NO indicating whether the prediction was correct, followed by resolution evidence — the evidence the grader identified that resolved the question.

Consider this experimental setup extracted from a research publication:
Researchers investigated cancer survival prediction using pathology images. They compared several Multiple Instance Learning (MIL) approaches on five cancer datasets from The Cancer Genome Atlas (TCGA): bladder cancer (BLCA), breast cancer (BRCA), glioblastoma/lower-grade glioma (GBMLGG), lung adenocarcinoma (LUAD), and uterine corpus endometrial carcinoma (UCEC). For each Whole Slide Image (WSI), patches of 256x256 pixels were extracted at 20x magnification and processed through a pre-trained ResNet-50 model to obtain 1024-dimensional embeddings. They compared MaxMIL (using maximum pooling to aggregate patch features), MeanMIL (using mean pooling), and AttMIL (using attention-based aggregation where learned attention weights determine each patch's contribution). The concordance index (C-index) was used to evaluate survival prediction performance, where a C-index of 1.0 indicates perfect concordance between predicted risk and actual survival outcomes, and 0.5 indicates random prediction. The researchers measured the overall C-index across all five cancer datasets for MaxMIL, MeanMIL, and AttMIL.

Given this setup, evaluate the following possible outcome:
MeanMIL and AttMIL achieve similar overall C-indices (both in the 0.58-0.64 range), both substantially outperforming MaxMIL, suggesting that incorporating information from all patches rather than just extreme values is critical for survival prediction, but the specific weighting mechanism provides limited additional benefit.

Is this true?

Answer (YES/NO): NO